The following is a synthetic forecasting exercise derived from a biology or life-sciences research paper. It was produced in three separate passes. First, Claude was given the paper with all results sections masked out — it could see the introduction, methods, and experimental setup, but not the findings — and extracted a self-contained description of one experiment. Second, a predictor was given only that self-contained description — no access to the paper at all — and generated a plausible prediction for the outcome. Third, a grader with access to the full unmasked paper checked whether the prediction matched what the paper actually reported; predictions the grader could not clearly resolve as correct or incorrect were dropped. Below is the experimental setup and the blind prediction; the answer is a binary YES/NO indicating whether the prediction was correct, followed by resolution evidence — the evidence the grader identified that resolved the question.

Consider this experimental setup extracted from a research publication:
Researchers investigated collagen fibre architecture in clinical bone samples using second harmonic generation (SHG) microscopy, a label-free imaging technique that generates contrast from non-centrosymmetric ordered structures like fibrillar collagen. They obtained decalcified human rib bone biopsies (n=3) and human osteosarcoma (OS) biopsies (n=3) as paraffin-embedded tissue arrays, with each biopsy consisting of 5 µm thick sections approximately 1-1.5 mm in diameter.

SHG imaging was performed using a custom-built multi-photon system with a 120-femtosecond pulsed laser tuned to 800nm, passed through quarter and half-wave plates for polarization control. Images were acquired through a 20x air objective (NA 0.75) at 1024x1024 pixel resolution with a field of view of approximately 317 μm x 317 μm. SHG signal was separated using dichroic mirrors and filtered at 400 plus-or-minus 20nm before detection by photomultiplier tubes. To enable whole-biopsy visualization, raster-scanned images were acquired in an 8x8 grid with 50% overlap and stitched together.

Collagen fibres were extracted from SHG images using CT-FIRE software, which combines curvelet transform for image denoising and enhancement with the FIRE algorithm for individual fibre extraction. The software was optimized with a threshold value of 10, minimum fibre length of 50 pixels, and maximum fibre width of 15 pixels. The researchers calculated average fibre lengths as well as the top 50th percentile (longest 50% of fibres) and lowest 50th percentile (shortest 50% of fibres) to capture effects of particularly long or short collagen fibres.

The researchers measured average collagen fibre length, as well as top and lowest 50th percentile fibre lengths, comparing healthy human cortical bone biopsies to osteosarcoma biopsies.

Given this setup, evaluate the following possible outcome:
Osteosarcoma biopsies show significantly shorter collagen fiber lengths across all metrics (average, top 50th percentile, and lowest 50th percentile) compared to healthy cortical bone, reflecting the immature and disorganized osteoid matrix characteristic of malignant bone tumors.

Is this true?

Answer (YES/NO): NO